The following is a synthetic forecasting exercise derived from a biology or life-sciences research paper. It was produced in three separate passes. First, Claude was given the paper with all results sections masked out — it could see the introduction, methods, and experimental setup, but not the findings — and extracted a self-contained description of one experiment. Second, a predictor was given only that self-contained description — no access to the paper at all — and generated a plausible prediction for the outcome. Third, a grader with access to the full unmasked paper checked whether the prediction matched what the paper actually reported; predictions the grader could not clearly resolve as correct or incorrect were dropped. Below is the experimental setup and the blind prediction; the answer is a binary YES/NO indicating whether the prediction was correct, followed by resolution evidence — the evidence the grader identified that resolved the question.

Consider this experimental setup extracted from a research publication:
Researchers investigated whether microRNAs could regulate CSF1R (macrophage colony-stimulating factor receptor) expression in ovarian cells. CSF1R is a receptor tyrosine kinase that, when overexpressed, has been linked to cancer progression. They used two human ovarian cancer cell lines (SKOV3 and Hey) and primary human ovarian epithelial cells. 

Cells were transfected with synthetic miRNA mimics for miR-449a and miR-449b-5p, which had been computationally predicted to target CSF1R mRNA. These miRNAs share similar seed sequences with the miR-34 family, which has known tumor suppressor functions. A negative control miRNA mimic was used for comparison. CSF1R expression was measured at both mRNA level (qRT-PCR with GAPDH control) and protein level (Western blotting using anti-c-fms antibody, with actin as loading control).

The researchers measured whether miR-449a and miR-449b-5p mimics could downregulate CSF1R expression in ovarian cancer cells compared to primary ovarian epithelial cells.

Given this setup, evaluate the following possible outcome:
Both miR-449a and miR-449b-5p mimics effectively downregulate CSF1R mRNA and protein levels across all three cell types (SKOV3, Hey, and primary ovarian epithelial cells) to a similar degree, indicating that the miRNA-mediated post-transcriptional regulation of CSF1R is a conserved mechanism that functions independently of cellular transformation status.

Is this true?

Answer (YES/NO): NO